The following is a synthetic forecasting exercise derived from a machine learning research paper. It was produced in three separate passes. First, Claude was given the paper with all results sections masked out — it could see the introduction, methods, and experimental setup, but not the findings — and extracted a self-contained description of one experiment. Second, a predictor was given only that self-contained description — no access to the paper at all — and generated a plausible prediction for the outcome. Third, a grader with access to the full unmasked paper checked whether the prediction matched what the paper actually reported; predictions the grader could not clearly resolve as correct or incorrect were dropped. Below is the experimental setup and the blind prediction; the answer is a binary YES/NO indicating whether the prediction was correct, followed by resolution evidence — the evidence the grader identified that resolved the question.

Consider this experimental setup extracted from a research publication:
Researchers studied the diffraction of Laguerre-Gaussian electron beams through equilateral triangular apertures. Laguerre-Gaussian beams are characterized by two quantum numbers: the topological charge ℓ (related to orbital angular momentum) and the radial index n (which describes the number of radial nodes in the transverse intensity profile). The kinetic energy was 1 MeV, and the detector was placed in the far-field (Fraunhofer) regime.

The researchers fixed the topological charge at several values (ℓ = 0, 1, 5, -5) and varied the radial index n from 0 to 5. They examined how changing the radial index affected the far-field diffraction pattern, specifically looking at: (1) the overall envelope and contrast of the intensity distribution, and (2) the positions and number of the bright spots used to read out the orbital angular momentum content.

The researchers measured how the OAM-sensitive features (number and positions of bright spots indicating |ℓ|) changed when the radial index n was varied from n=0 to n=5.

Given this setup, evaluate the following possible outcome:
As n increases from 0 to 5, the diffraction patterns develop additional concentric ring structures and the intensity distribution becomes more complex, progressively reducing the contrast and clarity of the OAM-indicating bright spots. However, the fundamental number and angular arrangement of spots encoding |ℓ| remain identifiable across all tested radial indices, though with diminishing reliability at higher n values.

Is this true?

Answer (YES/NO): NO